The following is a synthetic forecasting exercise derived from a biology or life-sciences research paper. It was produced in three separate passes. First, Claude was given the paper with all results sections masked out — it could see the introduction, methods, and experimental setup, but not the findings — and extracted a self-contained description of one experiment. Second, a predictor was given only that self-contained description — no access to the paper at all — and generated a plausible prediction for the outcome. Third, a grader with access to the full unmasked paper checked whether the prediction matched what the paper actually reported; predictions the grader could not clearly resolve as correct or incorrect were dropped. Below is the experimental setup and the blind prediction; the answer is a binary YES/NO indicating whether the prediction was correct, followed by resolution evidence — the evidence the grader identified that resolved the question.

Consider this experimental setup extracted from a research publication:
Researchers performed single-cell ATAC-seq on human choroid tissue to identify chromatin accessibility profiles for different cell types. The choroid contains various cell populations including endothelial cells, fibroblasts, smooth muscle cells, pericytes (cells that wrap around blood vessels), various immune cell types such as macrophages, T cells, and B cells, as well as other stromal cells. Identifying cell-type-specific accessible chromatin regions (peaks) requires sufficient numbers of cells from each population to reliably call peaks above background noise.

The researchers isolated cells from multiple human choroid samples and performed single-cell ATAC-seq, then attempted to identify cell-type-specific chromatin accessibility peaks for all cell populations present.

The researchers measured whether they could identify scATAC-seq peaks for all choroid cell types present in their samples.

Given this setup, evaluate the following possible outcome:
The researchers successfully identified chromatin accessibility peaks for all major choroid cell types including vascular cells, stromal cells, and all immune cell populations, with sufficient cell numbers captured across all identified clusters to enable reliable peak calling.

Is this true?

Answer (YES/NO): NO